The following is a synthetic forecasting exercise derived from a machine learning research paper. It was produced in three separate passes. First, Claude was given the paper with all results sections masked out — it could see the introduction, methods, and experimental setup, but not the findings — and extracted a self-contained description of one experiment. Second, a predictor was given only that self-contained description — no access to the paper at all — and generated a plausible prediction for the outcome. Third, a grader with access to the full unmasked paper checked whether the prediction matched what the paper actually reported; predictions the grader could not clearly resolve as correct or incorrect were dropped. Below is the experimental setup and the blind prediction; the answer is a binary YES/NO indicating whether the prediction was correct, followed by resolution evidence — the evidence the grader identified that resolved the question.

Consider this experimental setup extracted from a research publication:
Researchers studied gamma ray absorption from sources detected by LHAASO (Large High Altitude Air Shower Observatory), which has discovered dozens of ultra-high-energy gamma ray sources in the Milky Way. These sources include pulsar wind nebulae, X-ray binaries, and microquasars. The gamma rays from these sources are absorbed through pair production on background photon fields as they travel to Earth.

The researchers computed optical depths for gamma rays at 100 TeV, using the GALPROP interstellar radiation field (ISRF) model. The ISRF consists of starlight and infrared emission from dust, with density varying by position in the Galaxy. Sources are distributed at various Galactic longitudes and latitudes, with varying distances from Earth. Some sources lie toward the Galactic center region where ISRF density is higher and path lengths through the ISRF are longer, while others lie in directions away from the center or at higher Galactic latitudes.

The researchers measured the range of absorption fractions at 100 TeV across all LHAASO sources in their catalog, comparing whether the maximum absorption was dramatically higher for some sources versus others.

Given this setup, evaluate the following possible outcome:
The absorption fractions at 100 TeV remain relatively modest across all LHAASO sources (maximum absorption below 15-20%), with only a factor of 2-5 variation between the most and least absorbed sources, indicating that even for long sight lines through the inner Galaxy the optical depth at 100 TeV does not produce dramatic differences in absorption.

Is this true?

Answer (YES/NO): NO